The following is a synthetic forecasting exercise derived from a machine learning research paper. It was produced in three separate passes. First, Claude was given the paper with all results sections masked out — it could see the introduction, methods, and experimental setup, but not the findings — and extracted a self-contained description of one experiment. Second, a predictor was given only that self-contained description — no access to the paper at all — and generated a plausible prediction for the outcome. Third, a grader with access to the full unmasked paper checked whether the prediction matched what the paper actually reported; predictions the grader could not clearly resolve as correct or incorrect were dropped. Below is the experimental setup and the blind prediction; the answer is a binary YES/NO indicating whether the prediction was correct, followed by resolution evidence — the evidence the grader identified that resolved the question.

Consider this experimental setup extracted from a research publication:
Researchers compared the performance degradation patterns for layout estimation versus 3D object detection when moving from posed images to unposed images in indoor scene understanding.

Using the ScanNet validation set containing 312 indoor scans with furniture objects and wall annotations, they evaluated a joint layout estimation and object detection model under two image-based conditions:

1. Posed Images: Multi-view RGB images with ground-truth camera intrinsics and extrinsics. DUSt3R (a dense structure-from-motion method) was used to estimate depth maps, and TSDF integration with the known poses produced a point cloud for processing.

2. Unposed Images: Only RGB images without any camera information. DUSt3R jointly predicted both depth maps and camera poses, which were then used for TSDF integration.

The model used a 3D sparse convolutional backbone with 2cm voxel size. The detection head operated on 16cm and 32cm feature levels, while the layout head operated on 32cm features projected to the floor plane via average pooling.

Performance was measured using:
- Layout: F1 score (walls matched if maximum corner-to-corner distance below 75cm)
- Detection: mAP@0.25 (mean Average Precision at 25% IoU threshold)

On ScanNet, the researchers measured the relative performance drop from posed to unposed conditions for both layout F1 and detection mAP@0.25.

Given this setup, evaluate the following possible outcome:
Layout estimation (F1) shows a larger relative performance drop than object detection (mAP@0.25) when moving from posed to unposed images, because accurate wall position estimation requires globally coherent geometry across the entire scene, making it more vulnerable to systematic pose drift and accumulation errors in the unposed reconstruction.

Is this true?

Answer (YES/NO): NO